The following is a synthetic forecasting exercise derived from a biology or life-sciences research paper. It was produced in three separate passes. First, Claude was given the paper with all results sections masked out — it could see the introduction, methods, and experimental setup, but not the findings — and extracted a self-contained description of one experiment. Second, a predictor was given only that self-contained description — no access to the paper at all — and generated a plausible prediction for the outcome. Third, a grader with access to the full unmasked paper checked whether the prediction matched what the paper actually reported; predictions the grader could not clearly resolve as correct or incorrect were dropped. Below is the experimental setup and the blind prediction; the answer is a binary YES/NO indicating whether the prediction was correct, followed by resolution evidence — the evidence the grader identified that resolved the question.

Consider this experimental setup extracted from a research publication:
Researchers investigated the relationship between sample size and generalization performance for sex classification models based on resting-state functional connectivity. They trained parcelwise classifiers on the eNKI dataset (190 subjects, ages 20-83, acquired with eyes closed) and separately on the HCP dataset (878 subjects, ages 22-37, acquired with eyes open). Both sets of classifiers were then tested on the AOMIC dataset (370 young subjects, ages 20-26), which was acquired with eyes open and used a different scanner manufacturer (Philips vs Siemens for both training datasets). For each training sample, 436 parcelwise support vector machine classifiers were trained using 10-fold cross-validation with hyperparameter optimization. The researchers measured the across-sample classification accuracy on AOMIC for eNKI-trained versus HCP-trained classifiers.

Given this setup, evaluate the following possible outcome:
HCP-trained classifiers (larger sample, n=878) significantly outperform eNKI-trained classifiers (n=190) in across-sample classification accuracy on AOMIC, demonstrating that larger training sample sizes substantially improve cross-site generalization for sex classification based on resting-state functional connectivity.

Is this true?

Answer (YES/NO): NO